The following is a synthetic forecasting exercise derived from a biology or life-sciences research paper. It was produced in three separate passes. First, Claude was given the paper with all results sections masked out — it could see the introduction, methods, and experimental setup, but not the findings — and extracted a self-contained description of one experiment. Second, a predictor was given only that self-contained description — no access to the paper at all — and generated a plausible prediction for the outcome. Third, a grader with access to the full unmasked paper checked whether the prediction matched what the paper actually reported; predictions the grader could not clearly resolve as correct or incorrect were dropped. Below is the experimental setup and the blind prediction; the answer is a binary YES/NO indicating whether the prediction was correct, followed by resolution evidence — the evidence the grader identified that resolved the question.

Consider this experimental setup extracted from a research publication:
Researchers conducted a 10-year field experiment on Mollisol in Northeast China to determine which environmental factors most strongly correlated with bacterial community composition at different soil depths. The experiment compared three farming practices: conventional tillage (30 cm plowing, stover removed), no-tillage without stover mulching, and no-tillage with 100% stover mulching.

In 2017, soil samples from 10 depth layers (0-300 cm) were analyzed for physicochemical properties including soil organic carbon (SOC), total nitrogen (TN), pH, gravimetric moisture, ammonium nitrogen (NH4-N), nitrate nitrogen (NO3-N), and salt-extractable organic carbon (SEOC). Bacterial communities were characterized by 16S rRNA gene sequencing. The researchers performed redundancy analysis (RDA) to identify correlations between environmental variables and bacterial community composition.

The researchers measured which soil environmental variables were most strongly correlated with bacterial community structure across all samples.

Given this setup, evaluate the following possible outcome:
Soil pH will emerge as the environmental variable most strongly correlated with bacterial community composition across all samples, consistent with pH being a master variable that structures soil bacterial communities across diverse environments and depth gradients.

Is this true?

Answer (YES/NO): NO